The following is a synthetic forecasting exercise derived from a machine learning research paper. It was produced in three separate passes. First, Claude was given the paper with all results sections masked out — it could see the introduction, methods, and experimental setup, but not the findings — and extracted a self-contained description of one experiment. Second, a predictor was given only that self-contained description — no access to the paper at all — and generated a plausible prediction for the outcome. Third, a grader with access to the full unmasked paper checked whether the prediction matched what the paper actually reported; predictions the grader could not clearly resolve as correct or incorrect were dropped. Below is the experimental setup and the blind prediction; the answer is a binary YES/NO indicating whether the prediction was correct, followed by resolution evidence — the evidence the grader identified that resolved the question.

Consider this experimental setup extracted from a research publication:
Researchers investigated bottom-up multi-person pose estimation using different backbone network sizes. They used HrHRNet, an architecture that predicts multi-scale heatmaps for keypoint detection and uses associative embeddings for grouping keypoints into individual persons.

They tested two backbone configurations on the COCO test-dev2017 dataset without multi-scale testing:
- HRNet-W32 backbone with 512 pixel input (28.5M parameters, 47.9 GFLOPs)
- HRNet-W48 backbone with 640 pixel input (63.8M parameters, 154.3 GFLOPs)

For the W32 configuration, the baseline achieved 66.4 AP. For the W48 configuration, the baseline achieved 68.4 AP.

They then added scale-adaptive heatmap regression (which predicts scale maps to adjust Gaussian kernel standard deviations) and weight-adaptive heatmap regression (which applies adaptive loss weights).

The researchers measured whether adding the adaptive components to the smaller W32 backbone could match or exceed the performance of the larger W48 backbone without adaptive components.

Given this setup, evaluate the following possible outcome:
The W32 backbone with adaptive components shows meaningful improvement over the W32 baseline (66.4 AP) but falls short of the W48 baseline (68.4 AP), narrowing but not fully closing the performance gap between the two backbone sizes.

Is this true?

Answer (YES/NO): YES